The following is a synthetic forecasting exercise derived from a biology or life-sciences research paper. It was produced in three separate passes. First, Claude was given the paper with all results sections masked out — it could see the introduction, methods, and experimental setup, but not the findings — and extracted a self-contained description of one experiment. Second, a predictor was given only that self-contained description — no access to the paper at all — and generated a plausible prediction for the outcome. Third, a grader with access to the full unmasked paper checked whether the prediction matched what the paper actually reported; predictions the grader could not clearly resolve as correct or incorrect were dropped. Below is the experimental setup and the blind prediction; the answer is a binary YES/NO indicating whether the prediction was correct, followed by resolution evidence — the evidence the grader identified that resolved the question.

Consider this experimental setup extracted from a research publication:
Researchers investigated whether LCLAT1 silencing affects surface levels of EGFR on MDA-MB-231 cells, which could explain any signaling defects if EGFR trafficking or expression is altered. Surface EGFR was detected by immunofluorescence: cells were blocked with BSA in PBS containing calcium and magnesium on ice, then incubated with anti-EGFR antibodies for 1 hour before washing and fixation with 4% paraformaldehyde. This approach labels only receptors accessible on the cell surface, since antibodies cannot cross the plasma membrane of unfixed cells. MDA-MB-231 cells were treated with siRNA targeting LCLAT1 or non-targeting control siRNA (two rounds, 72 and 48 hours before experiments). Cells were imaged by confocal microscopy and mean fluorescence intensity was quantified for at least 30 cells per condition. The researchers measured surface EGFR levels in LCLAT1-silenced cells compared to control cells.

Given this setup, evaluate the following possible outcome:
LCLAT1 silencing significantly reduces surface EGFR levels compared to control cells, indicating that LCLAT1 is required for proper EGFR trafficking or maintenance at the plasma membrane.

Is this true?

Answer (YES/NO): NO